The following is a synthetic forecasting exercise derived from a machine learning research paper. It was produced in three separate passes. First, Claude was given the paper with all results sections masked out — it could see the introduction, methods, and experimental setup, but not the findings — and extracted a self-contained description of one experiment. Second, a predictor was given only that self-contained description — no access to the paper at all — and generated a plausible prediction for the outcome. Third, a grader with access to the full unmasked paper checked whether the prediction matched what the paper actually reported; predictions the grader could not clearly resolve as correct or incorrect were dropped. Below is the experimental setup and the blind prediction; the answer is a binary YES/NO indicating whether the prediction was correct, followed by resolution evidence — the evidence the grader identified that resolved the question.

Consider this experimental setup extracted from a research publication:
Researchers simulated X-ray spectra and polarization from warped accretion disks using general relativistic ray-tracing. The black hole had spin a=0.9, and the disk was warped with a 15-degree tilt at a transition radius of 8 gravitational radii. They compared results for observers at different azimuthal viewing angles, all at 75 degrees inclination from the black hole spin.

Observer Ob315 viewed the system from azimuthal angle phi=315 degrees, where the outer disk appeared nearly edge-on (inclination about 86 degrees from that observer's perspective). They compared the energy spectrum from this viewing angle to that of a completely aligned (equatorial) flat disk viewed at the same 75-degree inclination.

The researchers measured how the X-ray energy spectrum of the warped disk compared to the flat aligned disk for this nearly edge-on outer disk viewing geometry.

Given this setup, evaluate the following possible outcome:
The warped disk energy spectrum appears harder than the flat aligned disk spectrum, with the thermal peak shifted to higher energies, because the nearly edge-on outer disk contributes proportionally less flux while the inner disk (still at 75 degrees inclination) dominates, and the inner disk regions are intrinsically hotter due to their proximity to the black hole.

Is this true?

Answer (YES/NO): YES